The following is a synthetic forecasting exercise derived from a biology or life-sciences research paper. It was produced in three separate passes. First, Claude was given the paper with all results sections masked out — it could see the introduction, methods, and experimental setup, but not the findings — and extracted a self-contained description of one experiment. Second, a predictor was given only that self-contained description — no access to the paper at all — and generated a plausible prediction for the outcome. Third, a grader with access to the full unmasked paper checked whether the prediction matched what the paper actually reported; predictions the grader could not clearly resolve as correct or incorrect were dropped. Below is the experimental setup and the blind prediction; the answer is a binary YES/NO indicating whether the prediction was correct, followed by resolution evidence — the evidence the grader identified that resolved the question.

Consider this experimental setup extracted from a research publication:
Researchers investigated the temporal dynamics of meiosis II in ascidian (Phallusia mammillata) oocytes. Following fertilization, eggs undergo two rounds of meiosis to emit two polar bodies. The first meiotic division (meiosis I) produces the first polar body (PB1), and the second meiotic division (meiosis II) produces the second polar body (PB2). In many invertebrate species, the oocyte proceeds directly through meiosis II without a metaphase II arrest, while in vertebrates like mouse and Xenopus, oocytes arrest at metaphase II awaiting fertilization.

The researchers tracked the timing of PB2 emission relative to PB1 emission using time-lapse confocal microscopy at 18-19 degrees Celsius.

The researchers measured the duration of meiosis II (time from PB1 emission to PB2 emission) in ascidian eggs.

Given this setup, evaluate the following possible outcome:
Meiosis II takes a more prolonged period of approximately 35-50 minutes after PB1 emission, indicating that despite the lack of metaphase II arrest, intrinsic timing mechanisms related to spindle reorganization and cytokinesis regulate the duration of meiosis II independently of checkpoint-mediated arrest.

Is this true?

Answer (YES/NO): NO